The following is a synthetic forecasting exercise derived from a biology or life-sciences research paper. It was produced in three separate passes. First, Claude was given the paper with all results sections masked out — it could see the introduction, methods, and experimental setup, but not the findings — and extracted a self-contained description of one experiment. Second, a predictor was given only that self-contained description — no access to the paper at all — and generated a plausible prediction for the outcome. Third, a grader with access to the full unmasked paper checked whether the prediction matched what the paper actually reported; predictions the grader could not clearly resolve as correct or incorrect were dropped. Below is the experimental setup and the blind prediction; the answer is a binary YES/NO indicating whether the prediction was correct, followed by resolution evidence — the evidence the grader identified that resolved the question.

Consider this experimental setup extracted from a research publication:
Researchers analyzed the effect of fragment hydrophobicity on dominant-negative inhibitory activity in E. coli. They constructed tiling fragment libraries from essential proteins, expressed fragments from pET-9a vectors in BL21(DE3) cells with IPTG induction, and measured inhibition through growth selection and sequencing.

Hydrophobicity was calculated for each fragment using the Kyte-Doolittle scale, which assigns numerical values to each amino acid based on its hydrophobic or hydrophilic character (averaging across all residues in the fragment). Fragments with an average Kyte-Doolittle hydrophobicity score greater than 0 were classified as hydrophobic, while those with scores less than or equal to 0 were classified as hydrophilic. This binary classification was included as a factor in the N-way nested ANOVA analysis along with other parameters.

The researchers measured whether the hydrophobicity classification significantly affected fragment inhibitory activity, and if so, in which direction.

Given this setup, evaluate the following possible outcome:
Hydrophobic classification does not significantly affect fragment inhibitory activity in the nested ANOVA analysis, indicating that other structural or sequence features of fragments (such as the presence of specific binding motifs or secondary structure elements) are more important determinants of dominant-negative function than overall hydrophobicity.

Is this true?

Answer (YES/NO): YES